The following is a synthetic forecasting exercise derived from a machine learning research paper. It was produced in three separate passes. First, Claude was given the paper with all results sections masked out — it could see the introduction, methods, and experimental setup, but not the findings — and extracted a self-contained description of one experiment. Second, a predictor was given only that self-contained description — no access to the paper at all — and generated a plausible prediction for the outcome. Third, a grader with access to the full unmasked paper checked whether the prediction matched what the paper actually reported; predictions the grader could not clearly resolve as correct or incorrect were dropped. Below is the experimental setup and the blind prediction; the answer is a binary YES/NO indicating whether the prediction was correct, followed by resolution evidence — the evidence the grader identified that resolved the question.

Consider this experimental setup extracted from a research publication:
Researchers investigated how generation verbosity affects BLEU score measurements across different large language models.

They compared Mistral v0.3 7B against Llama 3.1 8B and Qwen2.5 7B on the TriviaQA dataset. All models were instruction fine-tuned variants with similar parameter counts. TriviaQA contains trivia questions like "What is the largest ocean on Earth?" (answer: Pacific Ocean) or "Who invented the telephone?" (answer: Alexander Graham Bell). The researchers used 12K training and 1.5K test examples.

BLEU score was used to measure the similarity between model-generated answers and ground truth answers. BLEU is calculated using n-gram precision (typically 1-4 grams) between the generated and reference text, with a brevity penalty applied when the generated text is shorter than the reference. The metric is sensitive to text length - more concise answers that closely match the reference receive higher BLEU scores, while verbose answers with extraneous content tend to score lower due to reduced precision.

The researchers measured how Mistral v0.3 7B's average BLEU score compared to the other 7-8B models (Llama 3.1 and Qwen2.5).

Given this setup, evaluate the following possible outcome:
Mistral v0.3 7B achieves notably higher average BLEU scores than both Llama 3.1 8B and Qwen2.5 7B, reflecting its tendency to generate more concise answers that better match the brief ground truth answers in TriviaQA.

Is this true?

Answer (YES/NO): YES